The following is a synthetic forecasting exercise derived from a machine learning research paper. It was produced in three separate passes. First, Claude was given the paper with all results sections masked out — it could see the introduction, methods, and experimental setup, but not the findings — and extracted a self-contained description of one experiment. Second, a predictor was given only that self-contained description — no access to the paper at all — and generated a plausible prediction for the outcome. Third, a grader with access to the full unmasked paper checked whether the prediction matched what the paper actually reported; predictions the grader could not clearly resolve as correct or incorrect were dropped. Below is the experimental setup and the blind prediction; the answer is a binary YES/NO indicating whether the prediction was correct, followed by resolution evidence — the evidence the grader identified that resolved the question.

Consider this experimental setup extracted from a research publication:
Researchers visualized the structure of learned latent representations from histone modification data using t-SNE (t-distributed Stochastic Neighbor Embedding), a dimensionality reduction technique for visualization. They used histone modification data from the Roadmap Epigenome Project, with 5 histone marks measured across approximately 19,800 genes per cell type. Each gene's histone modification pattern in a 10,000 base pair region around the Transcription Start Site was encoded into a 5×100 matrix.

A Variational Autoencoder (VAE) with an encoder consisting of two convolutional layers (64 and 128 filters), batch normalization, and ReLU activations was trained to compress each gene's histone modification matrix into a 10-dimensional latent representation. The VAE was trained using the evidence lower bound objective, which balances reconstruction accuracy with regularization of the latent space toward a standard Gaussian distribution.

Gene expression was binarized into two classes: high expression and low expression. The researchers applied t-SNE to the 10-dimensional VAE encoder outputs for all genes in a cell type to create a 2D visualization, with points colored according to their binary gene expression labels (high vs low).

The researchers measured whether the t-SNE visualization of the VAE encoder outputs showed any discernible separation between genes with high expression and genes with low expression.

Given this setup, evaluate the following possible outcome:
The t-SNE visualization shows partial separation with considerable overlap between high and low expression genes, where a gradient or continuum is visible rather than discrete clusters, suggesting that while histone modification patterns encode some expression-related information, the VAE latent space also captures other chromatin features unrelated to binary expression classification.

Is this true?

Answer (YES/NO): NO